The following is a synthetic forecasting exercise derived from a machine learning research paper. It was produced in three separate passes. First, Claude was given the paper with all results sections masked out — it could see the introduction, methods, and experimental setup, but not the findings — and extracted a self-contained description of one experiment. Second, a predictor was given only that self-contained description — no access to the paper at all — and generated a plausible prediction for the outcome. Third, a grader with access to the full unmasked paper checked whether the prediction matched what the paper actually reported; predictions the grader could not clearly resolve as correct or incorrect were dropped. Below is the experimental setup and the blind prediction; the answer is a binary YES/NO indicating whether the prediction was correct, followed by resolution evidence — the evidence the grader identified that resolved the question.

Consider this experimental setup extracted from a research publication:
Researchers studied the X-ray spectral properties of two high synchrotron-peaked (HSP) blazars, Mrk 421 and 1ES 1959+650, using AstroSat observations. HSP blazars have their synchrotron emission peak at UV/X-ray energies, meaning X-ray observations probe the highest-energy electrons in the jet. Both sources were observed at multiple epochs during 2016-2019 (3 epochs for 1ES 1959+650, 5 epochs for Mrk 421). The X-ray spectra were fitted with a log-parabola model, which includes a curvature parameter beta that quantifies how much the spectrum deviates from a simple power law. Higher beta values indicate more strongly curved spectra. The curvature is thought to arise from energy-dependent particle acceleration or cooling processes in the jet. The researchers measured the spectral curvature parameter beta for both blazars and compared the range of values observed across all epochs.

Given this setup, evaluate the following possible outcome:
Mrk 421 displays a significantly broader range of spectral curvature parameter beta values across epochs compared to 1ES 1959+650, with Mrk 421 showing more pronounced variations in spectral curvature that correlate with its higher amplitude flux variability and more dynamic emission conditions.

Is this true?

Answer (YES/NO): NO